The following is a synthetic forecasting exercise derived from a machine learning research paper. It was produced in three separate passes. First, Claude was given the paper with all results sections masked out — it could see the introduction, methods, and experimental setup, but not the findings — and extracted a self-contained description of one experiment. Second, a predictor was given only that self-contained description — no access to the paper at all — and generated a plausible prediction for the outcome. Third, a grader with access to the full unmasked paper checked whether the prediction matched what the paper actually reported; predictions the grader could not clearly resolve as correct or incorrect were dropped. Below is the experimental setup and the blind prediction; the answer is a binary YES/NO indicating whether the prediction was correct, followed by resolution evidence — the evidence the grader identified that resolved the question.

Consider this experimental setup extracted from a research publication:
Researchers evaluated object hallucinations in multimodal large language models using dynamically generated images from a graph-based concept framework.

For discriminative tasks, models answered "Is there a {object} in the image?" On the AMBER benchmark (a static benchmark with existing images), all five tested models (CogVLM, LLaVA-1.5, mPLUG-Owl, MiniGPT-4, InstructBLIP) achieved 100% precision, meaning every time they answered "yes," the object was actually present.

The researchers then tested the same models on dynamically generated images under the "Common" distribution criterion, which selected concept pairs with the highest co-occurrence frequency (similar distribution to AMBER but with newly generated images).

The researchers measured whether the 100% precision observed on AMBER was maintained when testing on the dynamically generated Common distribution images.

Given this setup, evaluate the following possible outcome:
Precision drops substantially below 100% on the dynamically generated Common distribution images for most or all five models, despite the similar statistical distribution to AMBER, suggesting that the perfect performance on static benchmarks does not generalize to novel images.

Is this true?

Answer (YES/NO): NO